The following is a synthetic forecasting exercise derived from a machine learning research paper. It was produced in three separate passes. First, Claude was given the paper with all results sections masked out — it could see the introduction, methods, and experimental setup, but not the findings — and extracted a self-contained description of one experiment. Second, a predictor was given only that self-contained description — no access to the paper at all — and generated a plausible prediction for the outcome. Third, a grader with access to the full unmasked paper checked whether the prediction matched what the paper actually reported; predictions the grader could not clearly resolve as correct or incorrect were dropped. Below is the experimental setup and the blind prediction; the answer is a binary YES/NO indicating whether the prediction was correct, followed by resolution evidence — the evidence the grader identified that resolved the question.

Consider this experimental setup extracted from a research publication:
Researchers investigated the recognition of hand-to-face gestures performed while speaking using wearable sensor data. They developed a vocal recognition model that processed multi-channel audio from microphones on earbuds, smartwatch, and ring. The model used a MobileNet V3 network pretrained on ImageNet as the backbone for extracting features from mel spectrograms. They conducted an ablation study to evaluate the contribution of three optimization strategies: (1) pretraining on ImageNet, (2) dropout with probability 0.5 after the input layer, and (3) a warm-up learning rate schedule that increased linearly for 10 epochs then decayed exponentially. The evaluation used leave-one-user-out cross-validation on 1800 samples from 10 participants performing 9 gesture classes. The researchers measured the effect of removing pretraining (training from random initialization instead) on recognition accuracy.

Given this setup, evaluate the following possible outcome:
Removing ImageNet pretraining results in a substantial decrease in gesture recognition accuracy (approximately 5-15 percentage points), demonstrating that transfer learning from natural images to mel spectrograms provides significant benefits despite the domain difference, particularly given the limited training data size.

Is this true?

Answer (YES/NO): YES